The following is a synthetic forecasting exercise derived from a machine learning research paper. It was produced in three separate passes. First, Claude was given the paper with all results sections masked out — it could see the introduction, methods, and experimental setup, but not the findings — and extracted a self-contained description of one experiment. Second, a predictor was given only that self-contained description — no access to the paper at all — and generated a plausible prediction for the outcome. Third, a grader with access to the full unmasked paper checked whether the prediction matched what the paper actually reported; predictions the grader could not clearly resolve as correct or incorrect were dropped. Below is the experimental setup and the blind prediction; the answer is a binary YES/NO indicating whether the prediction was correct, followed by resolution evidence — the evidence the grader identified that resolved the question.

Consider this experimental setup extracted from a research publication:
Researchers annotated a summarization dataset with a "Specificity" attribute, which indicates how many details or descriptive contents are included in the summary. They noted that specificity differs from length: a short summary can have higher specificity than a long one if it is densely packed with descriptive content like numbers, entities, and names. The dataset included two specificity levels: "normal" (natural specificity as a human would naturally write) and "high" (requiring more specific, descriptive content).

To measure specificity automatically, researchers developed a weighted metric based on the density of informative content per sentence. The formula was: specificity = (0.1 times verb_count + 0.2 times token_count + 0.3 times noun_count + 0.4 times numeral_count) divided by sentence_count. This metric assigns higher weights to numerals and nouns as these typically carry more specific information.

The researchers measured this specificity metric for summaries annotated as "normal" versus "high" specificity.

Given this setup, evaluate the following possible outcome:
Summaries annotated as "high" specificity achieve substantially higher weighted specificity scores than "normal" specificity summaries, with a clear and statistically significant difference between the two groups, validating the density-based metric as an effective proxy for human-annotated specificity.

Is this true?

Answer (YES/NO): YES